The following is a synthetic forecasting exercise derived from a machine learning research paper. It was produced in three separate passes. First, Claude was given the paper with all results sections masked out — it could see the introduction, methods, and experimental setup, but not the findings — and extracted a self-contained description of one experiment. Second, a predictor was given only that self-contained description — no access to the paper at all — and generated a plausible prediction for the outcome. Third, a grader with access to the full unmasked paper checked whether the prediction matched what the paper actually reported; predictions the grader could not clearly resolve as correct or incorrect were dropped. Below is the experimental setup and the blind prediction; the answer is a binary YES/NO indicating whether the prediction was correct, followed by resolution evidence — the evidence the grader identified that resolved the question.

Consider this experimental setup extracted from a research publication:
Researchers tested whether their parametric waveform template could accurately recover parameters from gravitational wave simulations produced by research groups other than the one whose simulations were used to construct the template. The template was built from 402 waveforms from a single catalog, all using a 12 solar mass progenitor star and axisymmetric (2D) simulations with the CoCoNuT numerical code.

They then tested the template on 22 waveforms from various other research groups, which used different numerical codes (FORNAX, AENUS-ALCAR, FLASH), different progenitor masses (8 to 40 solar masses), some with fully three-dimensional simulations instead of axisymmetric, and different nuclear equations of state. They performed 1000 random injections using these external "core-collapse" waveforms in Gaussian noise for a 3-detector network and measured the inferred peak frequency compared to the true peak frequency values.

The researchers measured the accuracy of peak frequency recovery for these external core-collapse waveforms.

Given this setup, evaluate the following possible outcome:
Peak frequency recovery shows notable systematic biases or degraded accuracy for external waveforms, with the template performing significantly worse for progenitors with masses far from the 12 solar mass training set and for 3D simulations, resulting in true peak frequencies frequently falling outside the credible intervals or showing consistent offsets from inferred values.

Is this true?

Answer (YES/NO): NO